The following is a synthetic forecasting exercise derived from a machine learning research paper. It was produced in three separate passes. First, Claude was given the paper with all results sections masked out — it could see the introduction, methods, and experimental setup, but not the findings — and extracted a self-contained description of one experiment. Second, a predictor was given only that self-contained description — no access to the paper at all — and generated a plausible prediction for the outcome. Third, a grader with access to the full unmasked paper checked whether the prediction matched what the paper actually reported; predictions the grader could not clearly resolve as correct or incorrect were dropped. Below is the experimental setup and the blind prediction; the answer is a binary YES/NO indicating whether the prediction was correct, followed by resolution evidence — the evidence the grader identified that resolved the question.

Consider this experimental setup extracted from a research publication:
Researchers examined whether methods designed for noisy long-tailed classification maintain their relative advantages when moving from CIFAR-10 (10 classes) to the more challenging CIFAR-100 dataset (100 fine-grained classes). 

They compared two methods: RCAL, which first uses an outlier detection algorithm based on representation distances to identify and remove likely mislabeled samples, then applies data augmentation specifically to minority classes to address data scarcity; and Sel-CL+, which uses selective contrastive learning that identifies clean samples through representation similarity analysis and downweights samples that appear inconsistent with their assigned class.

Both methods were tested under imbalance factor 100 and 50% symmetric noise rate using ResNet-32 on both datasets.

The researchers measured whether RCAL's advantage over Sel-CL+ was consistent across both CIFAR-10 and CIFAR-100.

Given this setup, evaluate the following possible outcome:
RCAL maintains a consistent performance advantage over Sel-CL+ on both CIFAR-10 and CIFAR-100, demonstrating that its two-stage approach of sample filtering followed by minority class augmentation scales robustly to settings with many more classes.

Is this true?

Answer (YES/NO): NO